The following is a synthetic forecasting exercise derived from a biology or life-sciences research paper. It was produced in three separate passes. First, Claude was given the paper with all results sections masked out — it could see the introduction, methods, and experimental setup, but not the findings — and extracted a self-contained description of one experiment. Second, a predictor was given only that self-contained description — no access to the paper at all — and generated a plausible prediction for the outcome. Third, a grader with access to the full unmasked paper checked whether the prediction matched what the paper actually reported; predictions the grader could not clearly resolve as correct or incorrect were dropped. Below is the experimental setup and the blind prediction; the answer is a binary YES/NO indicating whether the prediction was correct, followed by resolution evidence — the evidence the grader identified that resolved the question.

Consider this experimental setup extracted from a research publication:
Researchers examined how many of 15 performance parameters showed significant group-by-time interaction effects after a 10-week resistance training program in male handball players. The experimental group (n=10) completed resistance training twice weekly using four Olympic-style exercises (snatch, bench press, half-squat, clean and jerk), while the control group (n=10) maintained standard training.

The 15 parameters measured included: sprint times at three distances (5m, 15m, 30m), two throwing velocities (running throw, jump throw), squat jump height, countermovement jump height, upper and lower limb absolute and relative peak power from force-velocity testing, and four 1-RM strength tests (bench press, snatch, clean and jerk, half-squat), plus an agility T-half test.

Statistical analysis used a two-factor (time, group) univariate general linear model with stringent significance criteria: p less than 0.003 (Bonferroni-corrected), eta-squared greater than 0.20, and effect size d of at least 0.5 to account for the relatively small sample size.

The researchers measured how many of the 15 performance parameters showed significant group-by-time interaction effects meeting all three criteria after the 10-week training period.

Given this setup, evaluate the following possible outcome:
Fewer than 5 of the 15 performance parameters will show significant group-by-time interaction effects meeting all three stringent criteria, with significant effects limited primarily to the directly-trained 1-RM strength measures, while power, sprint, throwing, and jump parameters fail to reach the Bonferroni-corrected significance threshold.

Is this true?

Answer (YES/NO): NO